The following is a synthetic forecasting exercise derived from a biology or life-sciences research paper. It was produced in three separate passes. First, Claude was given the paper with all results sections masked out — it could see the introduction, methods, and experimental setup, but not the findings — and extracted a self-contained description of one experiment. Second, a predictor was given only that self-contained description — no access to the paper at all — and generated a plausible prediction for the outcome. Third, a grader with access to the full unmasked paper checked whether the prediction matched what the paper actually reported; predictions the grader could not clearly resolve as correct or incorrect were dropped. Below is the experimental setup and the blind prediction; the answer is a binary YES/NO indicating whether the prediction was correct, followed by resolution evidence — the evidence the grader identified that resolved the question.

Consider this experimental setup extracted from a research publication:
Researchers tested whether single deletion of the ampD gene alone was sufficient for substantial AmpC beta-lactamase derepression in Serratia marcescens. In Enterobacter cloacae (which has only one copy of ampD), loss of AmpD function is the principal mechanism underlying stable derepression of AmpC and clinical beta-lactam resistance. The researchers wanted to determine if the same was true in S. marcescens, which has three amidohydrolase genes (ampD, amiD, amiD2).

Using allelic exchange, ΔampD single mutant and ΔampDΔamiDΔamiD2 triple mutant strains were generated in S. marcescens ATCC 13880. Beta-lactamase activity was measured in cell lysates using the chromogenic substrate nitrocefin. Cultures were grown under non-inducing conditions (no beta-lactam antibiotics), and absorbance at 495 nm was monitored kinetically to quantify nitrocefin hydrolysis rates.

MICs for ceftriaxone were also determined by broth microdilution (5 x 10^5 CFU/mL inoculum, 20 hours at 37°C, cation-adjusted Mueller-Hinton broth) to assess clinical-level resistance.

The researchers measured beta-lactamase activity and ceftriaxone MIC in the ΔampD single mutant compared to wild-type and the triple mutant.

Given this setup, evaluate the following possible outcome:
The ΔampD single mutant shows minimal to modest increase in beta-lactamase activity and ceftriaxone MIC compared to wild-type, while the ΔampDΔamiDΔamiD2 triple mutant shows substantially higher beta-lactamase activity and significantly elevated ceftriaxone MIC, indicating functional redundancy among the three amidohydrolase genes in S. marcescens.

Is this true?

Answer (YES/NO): YES